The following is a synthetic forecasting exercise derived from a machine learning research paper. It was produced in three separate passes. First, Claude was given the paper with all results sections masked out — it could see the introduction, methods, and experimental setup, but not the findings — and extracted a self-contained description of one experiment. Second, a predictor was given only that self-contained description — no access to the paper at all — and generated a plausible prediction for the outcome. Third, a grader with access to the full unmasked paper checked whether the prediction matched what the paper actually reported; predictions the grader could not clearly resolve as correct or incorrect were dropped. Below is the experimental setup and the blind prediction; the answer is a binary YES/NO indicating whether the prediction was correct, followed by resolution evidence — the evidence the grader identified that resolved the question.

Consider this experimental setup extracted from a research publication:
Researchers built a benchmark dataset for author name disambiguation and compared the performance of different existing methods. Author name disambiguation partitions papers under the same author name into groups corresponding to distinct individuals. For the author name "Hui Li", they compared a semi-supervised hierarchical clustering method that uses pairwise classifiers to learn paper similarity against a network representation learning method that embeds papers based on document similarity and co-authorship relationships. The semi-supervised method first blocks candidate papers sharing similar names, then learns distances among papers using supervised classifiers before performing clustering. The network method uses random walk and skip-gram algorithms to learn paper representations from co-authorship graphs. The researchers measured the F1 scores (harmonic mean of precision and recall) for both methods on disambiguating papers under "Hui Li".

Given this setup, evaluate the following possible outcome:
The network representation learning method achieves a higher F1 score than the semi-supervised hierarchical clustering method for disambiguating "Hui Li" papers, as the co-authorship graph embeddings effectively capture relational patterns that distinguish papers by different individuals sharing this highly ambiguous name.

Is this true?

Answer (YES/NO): NO